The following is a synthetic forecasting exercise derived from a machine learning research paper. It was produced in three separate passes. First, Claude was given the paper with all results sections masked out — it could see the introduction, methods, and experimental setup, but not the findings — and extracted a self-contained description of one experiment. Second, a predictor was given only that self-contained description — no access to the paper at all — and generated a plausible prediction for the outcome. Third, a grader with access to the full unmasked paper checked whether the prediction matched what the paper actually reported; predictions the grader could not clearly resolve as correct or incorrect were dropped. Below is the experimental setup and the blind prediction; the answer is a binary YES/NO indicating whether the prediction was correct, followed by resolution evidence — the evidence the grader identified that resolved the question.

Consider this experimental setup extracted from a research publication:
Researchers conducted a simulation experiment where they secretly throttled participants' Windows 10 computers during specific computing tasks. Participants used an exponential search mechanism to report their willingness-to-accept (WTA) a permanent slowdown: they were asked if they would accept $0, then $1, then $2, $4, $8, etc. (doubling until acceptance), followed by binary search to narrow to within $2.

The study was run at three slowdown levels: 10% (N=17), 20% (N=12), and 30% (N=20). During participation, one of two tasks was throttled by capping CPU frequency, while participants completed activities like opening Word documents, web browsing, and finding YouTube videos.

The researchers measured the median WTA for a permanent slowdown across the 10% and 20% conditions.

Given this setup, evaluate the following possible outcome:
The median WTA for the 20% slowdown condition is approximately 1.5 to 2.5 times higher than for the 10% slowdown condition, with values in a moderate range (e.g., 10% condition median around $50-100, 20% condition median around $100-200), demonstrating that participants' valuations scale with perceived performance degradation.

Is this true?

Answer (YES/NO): NO